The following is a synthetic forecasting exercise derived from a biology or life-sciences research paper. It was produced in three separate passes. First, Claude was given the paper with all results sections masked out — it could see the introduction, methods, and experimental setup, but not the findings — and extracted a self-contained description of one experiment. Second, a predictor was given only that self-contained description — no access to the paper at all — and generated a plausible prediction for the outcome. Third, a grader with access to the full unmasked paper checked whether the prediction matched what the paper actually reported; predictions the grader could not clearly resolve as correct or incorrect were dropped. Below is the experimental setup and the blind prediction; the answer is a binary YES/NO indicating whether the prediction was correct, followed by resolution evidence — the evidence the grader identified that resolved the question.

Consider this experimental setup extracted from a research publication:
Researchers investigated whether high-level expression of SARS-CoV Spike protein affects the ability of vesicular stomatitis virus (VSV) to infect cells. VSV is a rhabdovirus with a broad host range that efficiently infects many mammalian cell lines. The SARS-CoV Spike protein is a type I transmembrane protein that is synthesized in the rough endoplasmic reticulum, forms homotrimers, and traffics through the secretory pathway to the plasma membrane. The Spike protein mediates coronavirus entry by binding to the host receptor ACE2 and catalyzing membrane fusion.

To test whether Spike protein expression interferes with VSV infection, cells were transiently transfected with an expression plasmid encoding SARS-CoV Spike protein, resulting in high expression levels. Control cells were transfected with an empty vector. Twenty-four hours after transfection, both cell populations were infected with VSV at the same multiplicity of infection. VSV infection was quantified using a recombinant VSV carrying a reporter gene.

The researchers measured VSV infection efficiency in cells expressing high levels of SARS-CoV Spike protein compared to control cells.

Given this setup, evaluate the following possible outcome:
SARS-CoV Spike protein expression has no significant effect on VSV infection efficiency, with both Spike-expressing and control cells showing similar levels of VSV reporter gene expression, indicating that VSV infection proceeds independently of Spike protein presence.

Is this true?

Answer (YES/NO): NO